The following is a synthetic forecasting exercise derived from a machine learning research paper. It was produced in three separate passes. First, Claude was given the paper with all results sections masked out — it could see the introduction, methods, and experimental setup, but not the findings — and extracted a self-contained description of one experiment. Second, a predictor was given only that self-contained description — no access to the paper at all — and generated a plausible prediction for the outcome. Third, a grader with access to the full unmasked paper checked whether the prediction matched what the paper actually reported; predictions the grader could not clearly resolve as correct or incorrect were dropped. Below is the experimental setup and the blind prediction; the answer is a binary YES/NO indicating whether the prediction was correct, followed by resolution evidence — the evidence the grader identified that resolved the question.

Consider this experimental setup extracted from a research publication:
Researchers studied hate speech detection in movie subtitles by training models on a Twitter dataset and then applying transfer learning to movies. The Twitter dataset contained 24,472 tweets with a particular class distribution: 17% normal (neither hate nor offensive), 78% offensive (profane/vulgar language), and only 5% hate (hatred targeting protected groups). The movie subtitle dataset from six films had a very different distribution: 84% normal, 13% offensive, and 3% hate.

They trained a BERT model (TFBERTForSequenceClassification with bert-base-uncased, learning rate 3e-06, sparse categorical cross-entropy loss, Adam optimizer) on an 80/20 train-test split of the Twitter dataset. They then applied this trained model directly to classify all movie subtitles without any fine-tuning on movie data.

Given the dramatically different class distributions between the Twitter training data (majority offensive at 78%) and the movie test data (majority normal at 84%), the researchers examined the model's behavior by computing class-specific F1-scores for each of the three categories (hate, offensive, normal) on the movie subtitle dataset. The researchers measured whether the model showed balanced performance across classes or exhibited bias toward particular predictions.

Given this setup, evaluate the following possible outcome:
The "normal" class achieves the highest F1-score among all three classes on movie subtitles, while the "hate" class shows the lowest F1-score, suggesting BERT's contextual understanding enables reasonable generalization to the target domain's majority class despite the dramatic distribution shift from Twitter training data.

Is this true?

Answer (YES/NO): YES